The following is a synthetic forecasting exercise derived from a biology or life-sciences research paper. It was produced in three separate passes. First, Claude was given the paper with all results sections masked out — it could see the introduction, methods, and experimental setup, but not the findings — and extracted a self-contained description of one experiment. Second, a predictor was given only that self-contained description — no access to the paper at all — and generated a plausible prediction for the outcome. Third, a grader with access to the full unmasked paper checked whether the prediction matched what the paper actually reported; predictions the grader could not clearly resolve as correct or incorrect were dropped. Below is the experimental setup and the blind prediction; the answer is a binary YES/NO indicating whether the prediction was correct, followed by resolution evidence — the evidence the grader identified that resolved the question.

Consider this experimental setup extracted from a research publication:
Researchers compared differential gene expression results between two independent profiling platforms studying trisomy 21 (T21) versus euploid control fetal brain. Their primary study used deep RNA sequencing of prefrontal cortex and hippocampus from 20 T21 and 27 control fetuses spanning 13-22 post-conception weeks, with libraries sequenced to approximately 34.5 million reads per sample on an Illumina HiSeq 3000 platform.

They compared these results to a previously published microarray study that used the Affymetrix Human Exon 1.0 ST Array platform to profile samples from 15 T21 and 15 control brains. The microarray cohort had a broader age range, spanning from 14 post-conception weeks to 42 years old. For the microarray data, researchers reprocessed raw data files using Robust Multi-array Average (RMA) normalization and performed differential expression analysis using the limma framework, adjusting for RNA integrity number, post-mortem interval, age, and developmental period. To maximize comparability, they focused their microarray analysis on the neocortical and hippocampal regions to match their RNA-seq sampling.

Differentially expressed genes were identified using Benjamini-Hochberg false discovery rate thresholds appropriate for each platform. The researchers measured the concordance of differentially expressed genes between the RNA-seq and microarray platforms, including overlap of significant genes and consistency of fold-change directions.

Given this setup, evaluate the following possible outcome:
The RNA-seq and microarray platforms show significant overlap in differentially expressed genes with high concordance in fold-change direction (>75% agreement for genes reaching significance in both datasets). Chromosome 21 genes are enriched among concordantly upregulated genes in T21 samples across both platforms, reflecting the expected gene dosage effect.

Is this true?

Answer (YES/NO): NO